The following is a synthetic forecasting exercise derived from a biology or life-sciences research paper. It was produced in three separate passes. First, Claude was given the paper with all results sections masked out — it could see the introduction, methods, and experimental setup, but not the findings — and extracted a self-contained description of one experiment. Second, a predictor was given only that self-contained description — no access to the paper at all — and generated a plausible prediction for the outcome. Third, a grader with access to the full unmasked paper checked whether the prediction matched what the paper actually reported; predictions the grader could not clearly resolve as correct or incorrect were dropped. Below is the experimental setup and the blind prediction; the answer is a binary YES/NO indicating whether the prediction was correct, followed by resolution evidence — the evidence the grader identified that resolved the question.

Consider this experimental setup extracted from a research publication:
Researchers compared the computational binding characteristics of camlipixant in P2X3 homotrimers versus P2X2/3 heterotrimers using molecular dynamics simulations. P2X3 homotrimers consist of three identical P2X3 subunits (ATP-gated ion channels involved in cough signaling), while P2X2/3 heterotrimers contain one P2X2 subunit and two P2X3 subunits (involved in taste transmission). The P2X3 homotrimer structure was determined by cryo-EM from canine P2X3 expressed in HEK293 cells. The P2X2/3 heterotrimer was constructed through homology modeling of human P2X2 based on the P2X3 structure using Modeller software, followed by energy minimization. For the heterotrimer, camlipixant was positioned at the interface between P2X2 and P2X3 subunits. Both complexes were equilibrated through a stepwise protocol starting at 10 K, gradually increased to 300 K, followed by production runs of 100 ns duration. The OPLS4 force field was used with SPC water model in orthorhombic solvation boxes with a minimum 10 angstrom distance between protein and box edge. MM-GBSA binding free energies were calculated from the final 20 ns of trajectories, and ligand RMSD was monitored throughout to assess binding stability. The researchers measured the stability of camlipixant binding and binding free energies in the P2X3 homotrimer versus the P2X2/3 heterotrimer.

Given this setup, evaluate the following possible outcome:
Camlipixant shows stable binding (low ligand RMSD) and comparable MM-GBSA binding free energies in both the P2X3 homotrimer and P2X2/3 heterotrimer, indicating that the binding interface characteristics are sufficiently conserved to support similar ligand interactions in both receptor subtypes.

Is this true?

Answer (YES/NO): NO